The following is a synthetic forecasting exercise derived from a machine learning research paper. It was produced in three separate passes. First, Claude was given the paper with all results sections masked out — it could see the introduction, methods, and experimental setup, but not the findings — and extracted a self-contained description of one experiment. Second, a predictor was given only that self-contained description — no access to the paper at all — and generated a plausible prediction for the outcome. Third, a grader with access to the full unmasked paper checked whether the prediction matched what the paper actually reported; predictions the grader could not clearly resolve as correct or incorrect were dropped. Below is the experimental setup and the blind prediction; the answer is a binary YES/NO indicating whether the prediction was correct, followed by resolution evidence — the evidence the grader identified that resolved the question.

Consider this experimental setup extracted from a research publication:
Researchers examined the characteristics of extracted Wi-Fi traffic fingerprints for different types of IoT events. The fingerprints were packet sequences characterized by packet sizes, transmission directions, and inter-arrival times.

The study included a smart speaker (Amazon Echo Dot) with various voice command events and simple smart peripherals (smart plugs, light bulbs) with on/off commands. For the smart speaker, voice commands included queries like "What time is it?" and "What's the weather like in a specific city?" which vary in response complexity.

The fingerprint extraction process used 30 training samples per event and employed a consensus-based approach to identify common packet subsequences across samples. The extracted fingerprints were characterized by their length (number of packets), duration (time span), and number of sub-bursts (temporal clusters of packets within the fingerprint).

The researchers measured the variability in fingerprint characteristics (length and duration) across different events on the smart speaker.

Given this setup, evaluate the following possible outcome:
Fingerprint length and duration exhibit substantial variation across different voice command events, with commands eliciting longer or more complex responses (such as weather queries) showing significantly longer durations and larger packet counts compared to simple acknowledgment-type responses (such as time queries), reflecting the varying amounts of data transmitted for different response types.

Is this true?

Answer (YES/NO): NO